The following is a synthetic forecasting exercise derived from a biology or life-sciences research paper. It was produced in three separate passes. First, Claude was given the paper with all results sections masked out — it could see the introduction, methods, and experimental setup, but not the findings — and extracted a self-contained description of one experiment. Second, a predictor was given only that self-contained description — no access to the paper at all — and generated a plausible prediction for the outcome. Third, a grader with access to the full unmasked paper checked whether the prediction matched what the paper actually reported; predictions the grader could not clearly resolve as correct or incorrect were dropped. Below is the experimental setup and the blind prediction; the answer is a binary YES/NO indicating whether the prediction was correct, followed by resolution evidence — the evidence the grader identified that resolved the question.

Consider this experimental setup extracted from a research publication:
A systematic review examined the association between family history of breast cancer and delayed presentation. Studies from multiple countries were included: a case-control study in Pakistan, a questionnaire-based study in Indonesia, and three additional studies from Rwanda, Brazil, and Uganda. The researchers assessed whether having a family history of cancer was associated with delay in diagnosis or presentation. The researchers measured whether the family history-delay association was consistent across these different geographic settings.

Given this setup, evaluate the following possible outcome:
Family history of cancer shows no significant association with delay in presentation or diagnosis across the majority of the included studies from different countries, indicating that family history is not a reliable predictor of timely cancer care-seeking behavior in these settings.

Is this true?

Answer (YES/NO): NO